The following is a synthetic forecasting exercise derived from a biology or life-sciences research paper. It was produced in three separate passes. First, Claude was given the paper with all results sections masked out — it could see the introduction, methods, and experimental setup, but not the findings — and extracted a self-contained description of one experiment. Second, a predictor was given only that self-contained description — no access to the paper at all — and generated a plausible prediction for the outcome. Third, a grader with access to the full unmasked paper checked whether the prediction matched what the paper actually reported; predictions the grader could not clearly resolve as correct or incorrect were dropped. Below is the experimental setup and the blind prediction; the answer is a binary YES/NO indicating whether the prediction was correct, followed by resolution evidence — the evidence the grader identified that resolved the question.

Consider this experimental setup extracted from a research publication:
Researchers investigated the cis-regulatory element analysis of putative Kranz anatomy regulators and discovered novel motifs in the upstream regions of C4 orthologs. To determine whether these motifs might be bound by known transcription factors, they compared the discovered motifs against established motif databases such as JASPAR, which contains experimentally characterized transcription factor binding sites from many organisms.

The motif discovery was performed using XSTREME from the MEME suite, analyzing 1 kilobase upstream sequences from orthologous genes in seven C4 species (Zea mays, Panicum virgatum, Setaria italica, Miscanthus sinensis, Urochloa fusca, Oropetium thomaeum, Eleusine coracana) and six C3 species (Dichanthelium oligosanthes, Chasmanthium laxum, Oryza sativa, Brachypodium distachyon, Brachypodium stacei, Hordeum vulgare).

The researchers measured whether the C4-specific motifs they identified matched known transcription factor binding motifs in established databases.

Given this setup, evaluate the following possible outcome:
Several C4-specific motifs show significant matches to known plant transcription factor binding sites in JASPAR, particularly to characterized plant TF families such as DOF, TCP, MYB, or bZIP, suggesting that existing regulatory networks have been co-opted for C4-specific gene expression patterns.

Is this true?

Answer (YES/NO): NO